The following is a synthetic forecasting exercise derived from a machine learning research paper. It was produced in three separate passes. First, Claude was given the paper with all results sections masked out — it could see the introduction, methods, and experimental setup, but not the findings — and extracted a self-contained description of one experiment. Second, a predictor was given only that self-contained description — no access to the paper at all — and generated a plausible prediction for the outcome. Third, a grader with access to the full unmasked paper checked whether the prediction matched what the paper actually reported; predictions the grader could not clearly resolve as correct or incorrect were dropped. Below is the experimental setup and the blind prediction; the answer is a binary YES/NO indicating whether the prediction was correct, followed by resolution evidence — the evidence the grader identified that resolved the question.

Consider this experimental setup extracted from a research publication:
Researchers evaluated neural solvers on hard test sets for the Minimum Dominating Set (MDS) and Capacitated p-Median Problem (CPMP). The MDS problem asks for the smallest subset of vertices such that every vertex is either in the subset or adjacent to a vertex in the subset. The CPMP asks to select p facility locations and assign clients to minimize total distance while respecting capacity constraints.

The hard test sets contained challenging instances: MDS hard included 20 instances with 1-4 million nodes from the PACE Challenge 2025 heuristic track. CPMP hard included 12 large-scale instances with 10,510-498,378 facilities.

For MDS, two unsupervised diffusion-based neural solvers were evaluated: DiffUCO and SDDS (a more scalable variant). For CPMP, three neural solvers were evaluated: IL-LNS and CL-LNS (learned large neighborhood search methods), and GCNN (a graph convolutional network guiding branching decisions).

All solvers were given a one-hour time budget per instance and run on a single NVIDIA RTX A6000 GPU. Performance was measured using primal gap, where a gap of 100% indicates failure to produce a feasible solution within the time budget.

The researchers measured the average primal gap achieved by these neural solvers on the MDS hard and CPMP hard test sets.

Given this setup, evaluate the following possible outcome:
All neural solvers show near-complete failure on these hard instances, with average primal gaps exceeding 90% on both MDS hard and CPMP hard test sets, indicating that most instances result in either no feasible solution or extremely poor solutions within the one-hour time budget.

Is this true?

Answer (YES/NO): YES